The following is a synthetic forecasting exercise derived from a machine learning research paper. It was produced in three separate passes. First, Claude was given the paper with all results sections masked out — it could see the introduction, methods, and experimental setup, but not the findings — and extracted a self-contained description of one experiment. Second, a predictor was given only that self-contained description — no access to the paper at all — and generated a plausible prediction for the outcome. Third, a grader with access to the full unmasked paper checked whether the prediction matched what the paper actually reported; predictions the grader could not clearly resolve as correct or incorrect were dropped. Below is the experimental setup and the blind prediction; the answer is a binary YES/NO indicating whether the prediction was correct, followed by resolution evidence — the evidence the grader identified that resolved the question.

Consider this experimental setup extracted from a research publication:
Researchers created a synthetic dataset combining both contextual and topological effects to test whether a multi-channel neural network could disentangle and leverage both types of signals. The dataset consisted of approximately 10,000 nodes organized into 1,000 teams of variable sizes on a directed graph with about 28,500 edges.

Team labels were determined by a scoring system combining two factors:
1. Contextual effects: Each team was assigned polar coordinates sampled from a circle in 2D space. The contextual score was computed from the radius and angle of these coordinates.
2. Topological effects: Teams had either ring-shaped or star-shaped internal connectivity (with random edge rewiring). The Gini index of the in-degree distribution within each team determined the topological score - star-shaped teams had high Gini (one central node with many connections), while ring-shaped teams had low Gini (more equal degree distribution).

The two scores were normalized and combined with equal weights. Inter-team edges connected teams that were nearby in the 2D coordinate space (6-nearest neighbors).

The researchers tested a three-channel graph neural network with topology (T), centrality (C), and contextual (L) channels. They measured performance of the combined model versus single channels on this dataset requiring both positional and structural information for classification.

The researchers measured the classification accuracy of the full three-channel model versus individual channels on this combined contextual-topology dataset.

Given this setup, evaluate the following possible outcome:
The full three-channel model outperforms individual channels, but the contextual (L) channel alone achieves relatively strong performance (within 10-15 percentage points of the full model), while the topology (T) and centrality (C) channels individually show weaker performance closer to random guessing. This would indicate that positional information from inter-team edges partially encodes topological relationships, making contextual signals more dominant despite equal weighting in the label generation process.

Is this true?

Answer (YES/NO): NO